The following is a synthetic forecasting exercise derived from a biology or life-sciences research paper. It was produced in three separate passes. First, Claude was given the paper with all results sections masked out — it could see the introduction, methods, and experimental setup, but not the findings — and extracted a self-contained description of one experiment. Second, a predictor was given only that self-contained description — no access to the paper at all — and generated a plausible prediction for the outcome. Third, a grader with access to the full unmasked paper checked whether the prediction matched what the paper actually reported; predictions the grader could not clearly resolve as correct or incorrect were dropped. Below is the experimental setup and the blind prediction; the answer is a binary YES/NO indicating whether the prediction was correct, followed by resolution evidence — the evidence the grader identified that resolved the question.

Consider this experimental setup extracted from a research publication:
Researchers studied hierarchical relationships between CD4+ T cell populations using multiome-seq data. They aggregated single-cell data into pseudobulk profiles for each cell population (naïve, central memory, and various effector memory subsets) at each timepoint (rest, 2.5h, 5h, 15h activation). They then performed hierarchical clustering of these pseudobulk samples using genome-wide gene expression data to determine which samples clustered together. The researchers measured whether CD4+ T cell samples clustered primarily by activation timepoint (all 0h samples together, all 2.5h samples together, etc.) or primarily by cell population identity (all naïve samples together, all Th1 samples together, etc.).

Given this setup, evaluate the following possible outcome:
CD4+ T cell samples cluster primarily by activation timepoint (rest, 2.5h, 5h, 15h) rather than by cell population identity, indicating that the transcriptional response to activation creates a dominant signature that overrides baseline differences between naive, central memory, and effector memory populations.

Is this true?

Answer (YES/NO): YES